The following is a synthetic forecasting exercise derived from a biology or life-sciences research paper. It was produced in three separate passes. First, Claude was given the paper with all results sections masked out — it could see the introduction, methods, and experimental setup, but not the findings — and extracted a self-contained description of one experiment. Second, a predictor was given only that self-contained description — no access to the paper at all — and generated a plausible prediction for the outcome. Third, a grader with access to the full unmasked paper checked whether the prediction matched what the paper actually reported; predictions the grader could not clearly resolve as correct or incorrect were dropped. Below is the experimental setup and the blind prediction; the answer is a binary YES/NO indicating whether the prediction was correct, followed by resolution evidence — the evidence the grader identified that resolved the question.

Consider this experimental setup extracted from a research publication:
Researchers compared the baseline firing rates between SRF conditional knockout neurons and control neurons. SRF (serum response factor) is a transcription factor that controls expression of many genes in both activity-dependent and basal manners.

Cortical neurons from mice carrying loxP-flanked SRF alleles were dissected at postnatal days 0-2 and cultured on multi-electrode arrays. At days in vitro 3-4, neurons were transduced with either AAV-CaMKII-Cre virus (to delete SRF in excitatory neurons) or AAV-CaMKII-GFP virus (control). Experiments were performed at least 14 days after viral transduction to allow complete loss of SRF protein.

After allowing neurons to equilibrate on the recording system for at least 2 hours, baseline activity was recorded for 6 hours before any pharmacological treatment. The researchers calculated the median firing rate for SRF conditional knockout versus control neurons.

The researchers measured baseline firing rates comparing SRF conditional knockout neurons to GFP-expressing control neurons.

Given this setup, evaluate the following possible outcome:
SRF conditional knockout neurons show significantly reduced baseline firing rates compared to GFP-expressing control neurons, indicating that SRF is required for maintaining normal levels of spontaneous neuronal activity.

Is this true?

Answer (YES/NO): NO